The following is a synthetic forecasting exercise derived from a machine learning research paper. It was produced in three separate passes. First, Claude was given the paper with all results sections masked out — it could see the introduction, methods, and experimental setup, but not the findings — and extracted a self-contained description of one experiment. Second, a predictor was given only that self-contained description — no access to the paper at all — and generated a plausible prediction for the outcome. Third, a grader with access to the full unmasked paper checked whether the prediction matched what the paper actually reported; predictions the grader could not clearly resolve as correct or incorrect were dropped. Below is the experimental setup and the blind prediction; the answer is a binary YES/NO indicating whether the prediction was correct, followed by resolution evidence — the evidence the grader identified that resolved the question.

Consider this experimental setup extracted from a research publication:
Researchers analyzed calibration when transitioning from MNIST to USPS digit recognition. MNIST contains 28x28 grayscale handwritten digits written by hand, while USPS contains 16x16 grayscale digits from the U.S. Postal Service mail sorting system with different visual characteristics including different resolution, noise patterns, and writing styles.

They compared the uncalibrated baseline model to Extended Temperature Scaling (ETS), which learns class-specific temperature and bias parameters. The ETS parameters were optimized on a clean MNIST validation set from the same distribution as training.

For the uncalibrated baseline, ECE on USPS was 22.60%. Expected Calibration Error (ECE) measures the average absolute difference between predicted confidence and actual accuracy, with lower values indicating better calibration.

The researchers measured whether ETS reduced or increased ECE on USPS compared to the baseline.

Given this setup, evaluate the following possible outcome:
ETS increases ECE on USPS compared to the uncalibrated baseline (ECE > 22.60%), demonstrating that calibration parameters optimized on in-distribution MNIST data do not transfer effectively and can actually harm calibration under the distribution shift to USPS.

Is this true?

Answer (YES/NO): YES